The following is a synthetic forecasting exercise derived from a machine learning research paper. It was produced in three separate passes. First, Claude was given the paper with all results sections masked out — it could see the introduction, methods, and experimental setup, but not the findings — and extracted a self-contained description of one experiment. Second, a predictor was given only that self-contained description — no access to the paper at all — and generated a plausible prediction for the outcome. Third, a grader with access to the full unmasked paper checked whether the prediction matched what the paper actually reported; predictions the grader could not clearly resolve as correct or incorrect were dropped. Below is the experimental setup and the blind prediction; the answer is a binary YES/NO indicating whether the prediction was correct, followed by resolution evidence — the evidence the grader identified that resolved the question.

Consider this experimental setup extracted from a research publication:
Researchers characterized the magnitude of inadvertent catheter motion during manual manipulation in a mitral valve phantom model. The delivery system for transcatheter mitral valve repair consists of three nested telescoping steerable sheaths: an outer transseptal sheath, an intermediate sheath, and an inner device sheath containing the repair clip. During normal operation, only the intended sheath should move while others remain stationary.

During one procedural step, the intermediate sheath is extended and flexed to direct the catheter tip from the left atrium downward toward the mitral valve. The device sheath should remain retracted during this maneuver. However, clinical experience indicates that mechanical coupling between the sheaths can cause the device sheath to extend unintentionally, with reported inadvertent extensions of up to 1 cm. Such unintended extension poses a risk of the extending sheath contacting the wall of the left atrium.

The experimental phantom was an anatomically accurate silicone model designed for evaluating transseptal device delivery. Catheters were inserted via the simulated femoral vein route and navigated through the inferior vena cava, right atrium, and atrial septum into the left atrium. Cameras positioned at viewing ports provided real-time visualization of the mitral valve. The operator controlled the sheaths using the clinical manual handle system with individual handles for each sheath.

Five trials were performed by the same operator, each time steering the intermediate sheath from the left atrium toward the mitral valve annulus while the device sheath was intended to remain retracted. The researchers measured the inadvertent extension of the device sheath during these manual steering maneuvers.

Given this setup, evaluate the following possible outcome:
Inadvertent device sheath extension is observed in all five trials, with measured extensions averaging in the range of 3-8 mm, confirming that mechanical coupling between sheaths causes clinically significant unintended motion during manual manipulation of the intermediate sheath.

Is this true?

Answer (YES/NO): YES